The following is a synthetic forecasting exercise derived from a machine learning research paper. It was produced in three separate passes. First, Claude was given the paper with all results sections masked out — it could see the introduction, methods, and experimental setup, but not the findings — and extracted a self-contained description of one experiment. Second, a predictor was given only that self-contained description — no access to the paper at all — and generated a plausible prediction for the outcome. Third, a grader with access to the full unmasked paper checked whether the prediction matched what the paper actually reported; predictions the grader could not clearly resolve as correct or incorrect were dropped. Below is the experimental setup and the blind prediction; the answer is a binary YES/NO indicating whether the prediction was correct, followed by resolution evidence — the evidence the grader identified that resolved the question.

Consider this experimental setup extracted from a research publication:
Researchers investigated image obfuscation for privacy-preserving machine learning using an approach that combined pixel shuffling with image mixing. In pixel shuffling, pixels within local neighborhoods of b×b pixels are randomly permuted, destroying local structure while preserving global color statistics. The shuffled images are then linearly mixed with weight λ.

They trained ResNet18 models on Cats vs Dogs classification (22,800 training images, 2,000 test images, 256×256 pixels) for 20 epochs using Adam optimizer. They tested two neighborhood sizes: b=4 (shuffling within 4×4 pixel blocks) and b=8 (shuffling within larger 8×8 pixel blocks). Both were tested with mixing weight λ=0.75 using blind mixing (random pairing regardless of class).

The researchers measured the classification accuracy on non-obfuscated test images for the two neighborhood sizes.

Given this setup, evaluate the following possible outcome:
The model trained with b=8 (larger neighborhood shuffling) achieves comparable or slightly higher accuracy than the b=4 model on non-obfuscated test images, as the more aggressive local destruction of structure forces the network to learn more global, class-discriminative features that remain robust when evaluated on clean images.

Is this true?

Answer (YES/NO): NO